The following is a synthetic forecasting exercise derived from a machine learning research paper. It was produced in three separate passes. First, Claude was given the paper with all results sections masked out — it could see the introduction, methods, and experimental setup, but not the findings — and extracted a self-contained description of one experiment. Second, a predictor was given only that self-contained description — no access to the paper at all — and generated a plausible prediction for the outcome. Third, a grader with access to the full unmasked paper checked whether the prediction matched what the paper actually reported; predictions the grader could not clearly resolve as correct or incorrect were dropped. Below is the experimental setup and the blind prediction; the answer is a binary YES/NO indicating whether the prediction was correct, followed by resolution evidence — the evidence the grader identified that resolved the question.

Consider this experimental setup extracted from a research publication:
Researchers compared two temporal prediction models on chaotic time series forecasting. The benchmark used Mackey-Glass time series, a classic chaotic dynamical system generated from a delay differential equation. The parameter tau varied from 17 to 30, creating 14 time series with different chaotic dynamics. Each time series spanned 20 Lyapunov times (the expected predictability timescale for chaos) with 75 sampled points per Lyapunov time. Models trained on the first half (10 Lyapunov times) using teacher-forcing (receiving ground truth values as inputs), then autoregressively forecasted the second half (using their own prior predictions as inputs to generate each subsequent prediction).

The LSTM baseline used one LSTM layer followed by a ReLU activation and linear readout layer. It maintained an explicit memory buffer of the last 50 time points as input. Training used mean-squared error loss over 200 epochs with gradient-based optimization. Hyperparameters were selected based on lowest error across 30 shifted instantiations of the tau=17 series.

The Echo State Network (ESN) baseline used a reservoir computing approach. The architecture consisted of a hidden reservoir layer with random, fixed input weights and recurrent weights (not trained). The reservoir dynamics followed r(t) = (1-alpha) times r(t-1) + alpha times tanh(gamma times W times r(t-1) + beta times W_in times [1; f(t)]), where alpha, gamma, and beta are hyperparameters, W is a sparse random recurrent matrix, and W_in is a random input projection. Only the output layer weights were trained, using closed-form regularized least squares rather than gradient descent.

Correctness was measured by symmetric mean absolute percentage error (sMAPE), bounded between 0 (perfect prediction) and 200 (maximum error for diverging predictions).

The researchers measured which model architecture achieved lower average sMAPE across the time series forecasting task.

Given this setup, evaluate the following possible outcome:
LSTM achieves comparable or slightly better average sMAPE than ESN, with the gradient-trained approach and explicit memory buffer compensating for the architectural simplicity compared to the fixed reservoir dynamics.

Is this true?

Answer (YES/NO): YES